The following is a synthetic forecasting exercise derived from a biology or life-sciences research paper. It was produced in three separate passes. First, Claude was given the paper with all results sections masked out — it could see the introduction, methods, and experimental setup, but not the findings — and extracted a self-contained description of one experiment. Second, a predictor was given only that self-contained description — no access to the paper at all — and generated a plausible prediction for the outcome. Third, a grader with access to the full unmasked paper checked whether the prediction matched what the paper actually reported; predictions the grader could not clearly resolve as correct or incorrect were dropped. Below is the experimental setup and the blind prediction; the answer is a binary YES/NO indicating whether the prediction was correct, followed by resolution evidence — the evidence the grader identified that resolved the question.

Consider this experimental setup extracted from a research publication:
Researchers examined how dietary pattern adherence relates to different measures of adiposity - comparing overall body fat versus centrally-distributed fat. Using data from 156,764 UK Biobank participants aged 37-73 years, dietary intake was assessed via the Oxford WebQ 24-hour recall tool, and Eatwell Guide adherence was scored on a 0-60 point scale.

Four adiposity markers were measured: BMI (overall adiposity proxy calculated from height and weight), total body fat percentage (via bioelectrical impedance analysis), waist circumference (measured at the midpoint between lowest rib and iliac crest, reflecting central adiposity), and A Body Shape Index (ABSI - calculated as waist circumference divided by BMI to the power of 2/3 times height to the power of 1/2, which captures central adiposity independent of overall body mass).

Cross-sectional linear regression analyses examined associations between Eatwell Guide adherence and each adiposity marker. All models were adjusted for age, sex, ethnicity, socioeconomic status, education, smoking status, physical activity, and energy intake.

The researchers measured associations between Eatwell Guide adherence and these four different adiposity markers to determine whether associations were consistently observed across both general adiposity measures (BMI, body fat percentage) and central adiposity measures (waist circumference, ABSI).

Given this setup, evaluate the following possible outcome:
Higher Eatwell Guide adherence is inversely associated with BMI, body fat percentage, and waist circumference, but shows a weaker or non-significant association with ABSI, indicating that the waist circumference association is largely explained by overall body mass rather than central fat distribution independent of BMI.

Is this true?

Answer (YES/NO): NO